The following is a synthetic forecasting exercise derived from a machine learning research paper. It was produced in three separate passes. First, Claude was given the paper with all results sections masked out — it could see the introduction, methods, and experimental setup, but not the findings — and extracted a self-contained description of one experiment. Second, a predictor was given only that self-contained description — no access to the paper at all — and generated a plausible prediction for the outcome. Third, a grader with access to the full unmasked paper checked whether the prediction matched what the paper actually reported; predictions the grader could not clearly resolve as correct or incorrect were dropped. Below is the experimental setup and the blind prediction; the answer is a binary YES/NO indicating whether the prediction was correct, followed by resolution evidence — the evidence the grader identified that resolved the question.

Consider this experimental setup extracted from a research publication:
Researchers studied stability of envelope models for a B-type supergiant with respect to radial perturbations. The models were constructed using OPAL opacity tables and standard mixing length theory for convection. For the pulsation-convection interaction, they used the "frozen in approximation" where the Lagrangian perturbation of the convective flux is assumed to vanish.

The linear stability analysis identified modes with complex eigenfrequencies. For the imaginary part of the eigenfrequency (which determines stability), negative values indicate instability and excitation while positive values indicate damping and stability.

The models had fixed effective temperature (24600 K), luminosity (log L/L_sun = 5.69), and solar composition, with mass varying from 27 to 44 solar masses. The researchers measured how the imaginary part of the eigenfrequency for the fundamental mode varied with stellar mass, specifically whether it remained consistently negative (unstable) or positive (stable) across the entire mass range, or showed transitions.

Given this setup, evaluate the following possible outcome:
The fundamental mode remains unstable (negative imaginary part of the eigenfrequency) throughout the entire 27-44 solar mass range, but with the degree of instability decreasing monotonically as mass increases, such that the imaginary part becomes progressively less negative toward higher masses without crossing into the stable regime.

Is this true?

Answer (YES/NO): YES